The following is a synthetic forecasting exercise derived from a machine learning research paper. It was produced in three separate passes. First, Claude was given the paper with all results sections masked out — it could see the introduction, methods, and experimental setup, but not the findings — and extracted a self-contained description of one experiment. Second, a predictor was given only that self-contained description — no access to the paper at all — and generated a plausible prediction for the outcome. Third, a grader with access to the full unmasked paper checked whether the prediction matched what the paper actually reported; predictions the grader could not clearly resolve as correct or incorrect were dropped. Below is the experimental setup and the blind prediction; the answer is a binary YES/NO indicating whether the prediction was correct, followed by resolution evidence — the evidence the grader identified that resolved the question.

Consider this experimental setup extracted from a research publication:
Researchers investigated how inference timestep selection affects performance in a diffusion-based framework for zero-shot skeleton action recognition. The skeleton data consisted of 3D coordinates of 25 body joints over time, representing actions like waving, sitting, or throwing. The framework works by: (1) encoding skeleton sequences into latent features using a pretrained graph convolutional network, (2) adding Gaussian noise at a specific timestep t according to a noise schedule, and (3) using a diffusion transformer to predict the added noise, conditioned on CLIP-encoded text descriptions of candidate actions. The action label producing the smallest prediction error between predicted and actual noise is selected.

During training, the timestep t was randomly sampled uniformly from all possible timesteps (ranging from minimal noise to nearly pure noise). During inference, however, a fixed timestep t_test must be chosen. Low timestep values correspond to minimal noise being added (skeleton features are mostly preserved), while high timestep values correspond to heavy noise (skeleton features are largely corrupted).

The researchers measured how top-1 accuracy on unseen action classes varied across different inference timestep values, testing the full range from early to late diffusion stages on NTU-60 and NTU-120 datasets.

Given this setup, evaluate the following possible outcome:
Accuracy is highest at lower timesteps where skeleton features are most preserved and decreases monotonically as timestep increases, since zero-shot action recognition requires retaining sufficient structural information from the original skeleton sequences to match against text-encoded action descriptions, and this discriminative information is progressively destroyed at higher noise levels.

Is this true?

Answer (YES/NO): NO